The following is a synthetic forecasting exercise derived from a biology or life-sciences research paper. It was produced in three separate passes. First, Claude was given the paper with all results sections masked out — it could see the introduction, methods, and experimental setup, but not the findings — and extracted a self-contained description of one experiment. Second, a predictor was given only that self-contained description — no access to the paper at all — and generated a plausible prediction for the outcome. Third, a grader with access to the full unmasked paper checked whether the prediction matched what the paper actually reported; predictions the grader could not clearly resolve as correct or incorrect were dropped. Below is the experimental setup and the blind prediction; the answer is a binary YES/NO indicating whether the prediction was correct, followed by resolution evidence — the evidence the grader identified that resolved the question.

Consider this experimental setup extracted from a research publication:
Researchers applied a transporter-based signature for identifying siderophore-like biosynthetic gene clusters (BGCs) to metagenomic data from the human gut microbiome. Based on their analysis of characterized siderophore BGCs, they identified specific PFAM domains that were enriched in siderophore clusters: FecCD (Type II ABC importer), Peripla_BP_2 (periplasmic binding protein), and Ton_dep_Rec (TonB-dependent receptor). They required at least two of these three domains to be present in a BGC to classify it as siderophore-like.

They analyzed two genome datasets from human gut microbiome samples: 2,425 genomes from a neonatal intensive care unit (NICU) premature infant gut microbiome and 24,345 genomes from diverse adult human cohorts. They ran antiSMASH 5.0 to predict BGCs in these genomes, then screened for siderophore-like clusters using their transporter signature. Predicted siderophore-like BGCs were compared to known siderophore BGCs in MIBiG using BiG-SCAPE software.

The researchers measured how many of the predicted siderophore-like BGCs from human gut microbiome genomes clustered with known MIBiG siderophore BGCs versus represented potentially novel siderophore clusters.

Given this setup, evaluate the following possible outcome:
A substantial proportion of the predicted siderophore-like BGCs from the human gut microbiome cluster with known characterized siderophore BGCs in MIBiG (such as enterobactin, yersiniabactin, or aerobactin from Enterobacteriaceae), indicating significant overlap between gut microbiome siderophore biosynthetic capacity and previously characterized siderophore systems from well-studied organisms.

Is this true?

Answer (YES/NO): NO